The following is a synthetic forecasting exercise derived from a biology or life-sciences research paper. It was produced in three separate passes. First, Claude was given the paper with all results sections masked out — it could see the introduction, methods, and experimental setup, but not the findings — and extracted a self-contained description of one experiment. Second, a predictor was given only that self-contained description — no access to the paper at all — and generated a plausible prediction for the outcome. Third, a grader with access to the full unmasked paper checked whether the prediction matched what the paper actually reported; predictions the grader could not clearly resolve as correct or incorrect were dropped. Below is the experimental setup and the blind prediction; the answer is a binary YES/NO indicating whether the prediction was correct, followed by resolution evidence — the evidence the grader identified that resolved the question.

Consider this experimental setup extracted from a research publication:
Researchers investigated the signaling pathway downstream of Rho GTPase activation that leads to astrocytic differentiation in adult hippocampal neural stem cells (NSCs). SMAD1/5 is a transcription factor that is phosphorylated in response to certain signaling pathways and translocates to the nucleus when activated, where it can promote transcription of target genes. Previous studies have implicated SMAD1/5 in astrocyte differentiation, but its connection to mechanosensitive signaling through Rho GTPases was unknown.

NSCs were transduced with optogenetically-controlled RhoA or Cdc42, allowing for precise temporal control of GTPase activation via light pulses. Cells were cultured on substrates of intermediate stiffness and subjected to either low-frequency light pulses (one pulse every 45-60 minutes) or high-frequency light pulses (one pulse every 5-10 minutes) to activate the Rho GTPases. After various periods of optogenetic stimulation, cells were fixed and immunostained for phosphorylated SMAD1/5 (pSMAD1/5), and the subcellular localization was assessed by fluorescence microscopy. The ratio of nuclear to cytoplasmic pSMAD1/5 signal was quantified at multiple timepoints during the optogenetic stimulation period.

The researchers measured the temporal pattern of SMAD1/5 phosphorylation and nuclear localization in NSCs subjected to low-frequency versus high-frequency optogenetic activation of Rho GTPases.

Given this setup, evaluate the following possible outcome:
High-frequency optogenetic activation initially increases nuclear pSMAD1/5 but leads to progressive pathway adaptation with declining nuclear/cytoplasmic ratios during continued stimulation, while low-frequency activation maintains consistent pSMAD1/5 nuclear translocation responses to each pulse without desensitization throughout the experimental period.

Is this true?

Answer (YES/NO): NO